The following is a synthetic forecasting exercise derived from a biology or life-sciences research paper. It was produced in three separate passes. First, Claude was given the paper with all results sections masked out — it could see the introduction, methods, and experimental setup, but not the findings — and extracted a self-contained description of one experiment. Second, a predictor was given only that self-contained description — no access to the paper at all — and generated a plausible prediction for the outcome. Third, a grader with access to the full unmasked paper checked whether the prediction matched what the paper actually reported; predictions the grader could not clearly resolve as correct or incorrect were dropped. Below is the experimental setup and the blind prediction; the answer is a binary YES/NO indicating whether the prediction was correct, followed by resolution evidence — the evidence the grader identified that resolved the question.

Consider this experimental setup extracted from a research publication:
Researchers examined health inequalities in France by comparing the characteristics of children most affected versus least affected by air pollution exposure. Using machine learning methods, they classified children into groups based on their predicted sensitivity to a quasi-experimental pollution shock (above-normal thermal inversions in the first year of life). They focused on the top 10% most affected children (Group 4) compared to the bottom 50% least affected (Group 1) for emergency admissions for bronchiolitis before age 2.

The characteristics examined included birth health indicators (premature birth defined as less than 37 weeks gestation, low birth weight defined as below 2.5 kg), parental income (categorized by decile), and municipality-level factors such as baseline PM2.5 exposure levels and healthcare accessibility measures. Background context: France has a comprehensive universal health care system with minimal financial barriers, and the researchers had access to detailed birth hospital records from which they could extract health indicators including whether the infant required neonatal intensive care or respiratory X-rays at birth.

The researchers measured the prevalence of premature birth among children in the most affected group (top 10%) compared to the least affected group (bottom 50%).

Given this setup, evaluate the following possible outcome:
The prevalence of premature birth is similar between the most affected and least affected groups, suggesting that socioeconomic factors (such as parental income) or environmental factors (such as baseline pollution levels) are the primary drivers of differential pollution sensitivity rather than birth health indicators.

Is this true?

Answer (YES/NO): NO